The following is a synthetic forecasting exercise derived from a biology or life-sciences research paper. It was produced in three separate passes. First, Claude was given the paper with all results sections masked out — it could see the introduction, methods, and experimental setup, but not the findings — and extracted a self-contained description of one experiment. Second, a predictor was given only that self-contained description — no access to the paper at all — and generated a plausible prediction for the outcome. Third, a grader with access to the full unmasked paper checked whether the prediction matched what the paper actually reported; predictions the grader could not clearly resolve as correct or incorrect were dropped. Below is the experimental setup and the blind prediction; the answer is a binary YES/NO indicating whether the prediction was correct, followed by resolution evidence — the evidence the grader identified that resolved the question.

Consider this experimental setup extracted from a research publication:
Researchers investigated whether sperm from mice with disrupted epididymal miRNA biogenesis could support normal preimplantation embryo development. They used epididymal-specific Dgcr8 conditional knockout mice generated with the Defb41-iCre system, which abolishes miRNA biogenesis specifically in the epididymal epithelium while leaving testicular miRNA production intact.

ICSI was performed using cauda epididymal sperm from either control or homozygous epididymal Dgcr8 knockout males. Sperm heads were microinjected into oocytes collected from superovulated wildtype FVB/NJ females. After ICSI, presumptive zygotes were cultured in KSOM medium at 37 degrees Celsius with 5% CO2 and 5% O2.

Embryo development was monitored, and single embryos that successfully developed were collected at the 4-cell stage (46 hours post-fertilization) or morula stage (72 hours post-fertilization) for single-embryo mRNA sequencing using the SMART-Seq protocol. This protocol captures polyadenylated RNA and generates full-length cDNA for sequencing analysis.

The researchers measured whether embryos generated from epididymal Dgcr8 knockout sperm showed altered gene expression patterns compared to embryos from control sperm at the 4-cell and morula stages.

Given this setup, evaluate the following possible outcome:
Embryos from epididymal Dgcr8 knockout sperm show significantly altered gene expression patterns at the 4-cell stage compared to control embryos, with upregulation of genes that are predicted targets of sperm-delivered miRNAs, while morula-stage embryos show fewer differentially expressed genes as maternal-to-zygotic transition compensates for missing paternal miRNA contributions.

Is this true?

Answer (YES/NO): NO